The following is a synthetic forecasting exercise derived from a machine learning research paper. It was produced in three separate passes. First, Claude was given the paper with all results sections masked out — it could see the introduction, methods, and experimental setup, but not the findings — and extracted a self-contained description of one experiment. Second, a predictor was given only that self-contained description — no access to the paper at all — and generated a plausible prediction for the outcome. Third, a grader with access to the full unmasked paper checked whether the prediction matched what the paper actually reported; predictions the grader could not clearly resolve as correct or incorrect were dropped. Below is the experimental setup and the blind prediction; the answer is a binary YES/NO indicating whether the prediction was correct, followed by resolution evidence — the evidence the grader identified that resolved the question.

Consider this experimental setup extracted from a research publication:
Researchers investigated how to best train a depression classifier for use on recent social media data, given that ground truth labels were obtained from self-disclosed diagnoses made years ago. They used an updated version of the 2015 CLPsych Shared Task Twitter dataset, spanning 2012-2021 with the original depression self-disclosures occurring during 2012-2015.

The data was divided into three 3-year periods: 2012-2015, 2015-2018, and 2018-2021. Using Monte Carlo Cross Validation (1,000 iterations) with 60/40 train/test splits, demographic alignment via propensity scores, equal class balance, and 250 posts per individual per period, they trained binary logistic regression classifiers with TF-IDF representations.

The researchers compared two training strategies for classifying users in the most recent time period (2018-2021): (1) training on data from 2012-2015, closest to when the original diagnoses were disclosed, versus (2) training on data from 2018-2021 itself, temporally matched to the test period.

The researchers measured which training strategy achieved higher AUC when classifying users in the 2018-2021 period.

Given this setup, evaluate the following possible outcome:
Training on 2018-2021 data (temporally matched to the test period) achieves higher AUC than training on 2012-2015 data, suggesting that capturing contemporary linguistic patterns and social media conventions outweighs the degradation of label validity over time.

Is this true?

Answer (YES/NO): NO